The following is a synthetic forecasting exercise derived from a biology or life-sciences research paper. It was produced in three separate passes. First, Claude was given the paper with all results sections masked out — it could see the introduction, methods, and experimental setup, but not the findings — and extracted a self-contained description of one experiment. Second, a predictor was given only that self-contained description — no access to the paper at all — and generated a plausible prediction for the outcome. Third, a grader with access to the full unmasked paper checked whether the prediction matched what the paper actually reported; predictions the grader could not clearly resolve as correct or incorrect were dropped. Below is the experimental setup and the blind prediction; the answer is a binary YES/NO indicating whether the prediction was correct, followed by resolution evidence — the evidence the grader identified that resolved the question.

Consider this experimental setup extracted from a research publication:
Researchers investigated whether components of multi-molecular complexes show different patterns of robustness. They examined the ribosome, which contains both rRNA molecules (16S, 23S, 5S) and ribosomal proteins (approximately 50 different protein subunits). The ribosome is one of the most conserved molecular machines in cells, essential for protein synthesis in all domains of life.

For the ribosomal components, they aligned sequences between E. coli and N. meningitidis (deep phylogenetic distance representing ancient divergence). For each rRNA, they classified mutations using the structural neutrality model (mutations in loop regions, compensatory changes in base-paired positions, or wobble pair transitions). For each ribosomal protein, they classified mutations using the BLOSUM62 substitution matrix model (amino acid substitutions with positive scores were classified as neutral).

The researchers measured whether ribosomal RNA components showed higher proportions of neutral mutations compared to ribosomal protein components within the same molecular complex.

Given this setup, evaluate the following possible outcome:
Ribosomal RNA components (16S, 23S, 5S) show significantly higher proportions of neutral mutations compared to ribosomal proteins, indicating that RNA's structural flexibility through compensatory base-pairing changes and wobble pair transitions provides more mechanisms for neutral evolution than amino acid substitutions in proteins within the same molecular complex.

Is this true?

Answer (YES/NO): NO